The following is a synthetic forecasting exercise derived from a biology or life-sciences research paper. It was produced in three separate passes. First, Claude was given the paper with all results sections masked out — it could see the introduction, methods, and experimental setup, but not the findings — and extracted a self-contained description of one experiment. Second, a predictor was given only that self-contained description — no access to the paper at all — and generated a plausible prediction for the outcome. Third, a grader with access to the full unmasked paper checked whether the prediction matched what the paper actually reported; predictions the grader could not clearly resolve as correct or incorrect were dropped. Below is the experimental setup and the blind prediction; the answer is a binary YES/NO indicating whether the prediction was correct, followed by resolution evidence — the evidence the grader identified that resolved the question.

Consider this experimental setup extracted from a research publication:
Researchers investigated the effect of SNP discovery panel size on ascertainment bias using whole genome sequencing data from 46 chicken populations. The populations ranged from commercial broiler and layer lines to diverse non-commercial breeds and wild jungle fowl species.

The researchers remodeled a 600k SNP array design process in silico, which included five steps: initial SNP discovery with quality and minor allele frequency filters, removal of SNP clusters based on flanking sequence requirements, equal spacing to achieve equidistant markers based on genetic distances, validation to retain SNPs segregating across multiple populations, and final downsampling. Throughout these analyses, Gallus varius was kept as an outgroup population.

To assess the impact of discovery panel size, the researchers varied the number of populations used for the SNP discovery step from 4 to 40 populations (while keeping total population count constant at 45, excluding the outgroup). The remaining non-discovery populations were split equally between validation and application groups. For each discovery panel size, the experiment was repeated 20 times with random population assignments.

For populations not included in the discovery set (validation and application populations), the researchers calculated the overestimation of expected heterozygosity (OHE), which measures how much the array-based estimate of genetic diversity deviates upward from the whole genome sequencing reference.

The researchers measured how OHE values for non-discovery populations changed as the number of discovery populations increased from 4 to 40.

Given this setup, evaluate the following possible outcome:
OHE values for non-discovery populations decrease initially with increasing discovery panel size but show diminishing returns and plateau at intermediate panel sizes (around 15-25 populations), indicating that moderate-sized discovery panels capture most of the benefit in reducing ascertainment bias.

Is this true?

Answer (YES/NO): NO